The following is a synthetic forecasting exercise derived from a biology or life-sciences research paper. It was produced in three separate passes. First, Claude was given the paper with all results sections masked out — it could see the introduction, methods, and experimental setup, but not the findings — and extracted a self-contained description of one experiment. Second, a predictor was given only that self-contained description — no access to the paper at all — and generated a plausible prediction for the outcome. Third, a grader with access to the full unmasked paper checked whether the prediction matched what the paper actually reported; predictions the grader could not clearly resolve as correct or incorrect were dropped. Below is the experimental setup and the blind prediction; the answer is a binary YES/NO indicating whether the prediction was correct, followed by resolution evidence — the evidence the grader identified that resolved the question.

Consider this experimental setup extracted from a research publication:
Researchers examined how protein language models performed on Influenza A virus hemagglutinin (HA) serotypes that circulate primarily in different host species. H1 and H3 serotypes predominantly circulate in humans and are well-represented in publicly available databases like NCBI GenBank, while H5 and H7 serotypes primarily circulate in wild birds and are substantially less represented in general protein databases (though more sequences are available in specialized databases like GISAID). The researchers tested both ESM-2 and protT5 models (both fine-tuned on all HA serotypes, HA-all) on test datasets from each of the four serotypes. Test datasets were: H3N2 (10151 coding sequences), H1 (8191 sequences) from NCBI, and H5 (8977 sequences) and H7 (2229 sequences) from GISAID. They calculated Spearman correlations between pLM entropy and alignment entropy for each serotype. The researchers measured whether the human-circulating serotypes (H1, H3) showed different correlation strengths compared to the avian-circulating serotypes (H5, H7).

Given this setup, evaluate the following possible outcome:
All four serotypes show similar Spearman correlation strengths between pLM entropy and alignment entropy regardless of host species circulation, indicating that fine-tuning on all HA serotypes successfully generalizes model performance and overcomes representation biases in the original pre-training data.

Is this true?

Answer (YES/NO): YES